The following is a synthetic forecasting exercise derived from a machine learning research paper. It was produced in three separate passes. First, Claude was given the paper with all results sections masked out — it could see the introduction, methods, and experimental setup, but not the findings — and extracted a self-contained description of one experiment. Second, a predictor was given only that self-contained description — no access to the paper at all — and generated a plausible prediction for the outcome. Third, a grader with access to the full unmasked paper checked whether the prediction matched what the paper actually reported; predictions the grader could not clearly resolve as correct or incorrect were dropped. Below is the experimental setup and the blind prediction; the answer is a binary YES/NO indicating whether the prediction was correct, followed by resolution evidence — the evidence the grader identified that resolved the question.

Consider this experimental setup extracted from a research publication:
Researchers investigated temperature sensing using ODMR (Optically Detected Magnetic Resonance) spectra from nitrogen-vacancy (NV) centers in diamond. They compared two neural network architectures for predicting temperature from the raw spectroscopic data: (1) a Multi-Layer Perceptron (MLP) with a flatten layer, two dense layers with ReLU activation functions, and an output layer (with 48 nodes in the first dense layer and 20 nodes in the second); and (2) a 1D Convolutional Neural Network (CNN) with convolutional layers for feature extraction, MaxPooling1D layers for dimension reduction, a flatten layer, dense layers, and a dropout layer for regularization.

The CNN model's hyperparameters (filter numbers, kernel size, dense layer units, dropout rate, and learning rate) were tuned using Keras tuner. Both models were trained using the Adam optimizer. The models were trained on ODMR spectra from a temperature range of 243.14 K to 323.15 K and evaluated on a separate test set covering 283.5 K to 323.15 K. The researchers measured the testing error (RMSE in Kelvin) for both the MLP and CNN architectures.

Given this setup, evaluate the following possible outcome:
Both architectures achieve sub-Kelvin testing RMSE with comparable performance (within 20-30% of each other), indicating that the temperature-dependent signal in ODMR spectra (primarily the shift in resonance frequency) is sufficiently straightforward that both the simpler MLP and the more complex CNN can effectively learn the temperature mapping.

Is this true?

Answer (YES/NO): NO